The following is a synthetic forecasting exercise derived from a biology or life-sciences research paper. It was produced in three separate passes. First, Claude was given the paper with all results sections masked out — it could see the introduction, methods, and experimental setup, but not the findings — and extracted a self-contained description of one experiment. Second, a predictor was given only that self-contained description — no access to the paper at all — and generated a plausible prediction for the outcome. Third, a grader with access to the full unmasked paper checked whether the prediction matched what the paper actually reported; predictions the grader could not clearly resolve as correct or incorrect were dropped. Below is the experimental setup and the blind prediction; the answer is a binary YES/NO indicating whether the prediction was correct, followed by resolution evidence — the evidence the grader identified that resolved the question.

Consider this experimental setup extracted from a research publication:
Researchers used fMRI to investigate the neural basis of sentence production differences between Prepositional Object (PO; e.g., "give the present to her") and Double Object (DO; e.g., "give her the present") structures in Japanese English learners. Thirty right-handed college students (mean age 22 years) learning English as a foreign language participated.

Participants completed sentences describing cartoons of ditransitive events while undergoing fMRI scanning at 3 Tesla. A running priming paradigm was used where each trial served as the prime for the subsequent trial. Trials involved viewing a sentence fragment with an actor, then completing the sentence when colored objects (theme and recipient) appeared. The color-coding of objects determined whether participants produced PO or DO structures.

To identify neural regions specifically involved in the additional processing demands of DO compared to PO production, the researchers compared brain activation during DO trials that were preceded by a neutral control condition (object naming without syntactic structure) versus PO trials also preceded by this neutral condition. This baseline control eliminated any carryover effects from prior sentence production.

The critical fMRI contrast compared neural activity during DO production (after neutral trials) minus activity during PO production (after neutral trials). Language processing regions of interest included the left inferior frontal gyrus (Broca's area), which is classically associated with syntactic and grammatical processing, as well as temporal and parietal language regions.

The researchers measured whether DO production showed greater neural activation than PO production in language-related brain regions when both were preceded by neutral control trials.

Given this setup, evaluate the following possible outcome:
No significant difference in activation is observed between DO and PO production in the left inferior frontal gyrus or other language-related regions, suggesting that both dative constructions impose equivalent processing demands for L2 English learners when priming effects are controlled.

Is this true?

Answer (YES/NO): NO